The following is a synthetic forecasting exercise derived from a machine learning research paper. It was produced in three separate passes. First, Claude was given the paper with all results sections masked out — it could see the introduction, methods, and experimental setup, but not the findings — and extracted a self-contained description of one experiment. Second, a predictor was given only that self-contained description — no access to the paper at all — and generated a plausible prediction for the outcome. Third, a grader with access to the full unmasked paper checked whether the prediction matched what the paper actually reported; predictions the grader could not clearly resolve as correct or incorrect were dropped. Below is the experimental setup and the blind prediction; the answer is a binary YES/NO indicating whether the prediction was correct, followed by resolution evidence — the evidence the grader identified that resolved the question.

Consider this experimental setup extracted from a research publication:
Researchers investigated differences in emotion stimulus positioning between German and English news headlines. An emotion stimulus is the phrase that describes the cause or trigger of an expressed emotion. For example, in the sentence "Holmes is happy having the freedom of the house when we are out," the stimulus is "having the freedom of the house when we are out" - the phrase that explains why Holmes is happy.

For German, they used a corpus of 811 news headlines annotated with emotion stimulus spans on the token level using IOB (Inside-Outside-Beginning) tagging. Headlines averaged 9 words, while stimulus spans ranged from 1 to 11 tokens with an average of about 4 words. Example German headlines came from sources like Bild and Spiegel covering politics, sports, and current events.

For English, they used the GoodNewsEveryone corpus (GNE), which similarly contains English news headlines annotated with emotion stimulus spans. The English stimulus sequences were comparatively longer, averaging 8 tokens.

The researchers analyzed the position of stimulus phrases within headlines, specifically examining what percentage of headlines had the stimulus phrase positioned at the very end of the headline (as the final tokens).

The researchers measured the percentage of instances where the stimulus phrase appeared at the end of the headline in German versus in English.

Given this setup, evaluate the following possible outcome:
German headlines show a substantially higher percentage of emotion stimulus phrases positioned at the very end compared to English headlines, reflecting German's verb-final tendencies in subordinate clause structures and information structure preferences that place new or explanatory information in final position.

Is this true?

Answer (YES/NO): NO